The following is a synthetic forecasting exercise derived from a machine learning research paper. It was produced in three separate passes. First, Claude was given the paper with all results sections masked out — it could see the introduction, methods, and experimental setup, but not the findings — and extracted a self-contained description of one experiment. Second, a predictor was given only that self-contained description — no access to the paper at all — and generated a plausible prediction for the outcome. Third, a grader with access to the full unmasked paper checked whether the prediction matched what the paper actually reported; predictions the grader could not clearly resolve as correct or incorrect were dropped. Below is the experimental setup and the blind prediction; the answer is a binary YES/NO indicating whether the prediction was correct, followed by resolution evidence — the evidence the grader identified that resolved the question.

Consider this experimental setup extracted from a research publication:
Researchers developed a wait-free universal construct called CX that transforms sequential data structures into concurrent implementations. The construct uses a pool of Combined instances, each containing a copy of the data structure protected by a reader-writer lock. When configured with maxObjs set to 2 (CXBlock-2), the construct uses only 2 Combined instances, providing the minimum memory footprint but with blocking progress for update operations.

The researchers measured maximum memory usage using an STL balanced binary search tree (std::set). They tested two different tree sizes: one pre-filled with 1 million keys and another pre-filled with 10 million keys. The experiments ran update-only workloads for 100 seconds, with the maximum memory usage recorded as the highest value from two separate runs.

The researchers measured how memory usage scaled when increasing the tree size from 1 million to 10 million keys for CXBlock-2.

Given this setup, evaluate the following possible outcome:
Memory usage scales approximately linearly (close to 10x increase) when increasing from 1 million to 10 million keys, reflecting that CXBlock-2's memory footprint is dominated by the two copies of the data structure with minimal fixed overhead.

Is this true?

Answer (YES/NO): YES